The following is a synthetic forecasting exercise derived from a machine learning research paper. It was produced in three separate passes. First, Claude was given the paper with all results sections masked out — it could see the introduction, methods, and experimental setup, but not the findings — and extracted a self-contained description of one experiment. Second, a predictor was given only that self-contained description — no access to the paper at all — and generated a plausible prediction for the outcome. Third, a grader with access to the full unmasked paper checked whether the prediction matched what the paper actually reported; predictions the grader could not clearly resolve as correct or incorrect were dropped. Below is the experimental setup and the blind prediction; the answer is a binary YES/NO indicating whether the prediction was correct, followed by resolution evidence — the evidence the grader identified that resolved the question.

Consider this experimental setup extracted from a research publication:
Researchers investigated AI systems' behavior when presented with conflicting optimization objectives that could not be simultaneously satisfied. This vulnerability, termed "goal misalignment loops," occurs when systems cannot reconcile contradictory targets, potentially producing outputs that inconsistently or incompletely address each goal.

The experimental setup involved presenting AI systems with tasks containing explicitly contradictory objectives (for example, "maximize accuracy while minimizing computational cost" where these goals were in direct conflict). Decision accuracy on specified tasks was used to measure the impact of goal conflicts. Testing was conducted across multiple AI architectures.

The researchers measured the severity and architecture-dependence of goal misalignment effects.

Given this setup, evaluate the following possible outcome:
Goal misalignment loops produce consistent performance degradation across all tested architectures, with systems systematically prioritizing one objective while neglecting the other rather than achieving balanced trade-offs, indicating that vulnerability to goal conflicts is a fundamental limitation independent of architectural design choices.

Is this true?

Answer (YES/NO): NO